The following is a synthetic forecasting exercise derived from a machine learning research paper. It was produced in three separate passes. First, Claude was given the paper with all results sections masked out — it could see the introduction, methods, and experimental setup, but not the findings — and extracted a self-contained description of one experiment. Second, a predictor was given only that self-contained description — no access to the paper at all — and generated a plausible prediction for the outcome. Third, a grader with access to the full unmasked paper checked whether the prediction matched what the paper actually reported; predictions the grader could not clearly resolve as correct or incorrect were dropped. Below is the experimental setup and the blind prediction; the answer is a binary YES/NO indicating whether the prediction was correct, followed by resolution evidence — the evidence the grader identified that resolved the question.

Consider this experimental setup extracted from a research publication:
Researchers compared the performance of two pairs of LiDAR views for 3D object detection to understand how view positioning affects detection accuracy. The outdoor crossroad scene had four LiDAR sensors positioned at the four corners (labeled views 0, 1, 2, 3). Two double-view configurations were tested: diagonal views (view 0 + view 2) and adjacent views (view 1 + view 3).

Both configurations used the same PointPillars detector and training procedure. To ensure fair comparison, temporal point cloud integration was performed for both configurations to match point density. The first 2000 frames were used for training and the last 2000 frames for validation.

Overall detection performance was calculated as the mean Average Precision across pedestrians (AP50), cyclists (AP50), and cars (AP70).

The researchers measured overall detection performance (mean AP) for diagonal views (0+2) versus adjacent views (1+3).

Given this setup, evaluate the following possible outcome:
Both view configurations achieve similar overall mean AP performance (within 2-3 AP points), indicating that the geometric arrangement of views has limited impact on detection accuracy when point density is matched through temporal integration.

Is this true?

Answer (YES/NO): NO